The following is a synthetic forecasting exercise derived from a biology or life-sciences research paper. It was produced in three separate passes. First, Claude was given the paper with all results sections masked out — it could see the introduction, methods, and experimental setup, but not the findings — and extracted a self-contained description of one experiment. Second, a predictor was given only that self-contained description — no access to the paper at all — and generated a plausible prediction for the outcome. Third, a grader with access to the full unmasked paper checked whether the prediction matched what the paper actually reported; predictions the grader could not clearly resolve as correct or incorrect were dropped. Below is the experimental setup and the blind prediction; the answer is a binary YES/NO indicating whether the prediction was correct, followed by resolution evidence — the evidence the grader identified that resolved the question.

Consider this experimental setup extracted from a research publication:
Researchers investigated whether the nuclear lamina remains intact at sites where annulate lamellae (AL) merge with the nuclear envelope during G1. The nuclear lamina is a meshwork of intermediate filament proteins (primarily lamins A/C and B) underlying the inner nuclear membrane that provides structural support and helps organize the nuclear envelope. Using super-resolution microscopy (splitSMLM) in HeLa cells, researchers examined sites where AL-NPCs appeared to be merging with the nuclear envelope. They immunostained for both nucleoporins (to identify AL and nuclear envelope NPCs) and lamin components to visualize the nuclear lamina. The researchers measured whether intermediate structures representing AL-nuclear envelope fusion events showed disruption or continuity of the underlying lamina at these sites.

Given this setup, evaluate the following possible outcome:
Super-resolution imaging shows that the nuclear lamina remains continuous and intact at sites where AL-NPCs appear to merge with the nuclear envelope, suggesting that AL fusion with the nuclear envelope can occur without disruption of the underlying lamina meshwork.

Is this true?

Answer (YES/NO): YES